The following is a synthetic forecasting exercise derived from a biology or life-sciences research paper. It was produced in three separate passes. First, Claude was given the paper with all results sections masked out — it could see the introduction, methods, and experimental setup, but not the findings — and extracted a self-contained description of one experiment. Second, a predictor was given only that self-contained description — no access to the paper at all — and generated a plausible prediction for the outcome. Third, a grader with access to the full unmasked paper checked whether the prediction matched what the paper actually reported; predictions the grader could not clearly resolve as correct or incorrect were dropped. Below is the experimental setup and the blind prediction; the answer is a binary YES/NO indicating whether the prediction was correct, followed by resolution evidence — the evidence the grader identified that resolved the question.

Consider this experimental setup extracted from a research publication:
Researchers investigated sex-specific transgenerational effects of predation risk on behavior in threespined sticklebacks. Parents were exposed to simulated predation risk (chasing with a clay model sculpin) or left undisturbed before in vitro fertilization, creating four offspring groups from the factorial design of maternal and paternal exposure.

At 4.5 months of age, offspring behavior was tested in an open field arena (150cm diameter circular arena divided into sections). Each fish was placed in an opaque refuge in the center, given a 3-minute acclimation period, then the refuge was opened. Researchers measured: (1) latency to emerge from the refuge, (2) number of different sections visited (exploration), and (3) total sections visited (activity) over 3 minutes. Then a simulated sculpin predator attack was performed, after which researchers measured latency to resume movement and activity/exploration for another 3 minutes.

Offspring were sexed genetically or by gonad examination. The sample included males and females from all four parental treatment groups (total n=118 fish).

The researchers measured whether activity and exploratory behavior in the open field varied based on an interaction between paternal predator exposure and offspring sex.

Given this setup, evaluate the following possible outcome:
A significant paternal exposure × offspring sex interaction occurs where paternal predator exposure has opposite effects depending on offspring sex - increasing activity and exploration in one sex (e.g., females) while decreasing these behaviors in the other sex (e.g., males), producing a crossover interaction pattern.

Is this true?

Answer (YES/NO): NO